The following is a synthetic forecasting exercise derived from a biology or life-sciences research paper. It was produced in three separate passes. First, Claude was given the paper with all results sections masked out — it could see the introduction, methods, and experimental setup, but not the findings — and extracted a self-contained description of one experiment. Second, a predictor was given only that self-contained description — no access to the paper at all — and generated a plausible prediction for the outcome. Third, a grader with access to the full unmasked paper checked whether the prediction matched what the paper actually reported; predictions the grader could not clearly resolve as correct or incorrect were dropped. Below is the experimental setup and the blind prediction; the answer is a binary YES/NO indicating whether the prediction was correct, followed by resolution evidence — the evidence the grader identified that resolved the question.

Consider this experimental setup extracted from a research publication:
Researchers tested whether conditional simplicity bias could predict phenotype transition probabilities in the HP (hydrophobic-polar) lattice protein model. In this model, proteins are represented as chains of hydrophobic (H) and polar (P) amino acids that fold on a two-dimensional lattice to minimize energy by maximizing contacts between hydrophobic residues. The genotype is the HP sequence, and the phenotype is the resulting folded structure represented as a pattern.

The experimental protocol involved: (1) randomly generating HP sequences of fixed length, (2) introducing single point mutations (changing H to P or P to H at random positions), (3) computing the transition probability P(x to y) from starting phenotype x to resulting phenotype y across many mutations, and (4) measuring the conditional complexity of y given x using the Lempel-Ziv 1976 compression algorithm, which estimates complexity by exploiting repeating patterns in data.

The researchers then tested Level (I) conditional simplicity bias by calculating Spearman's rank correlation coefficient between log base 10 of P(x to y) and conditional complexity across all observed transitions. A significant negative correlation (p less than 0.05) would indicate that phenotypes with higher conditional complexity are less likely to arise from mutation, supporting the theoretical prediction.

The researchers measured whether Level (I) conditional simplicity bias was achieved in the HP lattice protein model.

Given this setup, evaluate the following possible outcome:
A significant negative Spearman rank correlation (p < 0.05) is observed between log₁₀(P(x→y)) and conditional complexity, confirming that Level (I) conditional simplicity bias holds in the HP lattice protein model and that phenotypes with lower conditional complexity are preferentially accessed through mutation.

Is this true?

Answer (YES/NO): NO